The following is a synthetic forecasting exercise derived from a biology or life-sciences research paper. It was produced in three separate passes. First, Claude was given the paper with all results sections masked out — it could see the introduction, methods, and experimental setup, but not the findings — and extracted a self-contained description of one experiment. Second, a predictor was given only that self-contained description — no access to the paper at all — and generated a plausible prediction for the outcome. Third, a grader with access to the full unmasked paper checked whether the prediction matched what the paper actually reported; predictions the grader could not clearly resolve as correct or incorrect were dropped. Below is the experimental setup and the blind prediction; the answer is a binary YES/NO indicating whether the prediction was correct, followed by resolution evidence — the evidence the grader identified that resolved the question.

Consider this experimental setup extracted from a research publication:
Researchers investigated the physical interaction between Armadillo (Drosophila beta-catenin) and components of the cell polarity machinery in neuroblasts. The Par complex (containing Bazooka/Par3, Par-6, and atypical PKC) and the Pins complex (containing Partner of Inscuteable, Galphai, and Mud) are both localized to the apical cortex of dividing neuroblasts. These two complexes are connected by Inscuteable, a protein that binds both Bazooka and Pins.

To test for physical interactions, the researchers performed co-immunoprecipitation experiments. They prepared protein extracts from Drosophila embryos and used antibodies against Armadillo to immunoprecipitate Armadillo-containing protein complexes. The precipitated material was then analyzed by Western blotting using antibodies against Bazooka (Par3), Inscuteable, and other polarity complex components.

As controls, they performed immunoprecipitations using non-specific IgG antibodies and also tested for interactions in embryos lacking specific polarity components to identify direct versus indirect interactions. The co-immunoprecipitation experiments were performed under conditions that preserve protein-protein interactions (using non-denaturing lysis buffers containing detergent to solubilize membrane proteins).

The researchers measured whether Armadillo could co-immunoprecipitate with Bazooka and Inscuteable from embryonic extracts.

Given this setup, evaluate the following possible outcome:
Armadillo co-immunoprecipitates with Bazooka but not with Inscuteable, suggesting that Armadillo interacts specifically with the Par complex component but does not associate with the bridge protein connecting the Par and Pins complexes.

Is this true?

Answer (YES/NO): NO